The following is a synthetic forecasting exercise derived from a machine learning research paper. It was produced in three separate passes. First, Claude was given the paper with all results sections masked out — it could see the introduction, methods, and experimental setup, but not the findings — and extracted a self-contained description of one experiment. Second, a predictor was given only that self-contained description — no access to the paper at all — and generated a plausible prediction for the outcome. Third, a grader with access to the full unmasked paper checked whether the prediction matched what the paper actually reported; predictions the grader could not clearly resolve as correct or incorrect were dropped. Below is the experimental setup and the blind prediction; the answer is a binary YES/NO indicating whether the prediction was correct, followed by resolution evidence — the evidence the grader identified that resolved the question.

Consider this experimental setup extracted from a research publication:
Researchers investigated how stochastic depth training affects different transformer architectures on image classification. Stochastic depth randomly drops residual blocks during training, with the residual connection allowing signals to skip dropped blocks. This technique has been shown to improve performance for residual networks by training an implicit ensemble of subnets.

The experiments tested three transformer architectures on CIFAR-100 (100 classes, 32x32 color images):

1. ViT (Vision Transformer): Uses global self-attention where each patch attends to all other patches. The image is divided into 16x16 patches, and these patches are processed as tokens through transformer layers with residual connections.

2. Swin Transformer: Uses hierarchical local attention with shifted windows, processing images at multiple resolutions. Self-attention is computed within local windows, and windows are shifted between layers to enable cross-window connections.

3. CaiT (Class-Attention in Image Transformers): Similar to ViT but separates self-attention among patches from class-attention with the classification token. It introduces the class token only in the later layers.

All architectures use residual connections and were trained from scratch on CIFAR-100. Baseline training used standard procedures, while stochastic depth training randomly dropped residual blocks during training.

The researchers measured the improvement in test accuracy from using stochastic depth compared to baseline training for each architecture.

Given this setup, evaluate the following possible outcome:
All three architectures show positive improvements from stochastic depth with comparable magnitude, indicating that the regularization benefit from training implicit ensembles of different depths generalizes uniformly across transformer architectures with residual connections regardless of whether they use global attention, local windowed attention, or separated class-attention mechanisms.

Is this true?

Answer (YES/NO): NO